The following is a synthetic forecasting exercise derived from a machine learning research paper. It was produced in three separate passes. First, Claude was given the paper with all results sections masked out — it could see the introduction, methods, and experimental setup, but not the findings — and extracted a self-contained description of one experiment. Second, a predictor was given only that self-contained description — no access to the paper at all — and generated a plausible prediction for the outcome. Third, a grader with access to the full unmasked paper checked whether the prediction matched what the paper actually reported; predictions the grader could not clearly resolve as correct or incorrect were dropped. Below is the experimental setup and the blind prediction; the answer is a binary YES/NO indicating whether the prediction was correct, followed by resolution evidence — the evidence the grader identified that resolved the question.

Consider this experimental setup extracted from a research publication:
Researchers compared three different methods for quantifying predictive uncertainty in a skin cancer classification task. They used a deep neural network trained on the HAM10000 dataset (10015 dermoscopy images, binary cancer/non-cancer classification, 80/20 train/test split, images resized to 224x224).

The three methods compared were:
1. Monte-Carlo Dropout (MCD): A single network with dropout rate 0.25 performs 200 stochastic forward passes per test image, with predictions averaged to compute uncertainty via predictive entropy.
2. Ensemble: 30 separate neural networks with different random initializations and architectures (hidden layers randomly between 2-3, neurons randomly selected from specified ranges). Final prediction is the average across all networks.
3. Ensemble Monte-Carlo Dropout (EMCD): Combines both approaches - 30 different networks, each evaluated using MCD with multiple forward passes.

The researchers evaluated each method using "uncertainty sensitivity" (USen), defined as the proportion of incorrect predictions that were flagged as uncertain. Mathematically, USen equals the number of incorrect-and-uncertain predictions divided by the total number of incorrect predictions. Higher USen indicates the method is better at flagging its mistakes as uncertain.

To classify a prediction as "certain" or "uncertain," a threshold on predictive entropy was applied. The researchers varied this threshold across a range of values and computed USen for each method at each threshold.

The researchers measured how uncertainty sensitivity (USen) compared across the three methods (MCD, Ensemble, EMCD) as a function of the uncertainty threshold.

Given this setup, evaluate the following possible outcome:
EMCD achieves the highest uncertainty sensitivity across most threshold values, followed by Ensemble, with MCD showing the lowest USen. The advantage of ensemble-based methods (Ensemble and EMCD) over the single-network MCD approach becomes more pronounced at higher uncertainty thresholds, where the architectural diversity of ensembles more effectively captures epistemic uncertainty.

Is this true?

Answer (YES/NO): NO